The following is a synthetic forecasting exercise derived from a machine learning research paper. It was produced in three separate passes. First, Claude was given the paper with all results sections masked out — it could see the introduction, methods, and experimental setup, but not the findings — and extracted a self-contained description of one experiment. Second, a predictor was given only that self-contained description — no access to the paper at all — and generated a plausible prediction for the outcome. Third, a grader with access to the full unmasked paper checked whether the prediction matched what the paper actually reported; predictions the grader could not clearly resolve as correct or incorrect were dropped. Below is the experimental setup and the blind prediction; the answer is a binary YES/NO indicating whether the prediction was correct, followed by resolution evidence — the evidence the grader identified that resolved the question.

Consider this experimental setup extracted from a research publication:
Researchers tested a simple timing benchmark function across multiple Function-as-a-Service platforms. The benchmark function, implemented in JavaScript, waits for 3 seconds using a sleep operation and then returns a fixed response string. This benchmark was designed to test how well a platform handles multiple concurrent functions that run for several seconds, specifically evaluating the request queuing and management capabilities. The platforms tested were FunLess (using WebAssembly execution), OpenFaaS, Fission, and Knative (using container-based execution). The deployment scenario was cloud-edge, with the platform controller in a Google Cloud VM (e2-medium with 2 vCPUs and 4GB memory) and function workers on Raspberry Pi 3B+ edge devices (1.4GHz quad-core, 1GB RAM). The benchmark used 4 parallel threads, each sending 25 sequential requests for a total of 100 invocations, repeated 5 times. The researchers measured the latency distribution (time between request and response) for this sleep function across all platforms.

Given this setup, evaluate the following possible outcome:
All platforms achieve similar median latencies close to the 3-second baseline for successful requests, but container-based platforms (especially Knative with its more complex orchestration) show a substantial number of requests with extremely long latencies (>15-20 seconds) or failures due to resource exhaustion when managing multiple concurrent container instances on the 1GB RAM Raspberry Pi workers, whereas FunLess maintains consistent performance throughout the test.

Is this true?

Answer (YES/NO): NO